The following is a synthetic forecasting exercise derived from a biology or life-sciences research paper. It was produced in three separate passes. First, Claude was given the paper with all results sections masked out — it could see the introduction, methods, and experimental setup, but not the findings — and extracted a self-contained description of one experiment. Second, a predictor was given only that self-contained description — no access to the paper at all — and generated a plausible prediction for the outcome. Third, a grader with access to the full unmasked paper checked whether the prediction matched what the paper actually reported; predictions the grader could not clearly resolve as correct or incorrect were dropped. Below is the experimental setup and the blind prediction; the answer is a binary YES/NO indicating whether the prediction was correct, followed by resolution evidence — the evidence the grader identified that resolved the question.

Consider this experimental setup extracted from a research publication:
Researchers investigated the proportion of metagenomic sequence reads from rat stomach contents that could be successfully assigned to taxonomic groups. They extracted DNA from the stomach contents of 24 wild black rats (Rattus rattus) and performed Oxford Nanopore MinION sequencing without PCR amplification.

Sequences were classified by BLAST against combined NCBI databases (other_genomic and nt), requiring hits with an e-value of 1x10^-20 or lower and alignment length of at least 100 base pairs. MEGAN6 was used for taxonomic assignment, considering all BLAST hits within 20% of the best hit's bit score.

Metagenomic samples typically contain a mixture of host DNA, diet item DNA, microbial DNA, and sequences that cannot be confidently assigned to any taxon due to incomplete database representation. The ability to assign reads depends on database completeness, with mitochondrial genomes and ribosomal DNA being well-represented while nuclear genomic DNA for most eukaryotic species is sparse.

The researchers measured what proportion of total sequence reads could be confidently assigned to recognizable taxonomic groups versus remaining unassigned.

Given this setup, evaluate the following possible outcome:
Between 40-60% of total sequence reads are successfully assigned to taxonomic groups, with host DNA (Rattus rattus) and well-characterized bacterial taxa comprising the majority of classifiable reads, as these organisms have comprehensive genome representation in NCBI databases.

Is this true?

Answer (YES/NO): NO